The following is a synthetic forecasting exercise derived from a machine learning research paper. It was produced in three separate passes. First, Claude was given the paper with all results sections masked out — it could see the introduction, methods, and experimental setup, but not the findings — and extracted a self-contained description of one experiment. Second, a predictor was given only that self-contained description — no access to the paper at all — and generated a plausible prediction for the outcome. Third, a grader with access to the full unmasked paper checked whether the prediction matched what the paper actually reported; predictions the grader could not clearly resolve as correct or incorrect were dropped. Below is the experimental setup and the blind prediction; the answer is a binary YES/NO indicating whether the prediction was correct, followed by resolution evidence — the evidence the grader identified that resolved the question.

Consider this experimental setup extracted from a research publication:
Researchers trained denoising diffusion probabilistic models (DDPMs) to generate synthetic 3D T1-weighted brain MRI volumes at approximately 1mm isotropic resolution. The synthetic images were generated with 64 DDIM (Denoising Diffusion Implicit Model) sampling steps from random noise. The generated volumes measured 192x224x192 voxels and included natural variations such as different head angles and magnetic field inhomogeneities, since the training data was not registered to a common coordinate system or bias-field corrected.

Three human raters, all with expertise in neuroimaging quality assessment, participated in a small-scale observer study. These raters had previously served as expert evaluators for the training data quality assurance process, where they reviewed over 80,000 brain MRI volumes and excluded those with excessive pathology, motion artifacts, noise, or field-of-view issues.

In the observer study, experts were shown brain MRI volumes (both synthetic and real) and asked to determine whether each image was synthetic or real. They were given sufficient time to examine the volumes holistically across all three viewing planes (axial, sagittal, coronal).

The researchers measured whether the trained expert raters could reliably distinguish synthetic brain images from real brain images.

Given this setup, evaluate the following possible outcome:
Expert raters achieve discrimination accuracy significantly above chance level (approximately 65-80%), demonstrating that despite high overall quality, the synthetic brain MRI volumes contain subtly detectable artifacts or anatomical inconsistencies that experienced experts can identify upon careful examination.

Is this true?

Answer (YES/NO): NO